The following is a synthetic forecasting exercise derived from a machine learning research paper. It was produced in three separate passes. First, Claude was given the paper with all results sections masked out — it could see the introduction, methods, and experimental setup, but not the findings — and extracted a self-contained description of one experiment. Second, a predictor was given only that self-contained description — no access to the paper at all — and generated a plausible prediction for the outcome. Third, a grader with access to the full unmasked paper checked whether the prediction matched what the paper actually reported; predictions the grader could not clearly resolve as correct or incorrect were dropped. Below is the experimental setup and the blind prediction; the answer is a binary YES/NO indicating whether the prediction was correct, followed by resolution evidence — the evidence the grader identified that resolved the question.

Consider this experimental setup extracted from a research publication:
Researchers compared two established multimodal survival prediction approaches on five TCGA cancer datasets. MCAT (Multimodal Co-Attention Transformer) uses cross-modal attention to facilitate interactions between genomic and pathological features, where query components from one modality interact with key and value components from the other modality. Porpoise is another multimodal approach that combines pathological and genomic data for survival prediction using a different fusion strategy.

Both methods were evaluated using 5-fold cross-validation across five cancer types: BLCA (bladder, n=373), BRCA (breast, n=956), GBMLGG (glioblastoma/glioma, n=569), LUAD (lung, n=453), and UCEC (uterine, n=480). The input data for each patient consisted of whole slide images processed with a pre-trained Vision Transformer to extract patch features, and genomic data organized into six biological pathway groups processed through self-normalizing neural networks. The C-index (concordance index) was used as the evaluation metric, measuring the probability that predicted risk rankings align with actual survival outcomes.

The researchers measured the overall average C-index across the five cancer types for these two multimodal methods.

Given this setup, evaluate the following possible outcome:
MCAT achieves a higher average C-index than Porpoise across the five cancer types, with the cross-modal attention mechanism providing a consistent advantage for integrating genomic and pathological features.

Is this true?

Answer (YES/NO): NO